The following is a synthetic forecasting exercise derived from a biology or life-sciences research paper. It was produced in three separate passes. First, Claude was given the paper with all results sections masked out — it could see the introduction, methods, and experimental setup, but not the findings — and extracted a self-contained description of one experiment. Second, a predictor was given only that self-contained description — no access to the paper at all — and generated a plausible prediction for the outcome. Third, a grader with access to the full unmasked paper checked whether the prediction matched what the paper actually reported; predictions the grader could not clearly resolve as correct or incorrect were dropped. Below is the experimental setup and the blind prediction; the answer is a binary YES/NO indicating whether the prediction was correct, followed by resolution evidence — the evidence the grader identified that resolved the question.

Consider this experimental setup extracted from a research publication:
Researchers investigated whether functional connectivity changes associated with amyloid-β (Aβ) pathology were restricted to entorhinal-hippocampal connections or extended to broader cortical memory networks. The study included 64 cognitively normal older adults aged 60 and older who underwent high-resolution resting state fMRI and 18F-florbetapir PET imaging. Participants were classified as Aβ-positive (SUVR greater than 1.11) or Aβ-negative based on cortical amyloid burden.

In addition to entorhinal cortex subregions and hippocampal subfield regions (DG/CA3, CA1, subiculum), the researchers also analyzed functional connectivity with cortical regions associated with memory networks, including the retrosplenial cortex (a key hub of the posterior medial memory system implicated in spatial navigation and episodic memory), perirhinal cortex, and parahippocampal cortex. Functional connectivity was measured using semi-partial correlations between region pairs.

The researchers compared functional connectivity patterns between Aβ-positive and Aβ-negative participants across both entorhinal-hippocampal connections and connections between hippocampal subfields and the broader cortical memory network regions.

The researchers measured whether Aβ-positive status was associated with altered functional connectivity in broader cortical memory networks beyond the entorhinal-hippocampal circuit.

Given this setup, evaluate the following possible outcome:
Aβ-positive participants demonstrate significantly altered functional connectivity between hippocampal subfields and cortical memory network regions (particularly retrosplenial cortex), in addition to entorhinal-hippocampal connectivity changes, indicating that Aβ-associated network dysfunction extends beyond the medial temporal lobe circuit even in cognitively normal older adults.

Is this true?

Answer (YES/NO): NO